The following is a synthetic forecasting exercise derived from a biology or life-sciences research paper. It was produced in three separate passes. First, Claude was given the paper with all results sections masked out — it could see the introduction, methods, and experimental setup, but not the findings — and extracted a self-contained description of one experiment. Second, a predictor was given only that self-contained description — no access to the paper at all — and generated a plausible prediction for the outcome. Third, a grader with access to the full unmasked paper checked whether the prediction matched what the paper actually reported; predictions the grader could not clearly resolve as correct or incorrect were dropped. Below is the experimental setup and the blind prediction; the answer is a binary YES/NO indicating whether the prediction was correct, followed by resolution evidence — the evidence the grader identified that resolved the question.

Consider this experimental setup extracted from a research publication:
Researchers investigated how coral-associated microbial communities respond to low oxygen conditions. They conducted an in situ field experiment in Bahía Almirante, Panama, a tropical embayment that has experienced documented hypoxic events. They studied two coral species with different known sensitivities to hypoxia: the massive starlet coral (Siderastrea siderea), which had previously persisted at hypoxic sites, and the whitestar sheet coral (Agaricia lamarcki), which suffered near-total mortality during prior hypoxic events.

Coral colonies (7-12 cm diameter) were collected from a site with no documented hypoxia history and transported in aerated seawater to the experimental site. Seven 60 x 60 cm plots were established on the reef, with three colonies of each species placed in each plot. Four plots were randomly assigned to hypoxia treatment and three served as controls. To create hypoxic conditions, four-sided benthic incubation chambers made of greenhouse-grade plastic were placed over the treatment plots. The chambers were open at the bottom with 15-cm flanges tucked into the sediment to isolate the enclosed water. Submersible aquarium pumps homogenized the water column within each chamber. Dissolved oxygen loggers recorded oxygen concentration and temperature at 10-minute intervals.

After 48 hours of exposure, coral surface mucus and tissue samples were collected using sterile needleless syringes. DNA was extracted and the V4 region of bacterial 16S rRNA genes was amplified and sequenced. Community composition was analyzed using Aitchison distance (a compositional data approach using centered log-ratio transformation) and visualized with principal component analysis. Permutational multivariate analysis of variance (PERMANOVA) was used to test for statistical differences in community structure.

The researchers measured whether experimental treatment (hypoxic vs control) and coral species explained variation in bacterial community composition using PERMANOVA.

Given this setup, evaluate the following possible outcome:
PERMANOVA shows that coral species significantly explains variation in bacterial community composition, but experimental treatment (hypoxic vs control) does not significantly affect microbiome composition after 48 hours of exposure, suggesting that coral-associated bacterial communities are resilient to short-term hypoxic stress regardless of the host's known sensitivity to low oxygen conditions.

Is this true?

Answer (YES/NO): NO